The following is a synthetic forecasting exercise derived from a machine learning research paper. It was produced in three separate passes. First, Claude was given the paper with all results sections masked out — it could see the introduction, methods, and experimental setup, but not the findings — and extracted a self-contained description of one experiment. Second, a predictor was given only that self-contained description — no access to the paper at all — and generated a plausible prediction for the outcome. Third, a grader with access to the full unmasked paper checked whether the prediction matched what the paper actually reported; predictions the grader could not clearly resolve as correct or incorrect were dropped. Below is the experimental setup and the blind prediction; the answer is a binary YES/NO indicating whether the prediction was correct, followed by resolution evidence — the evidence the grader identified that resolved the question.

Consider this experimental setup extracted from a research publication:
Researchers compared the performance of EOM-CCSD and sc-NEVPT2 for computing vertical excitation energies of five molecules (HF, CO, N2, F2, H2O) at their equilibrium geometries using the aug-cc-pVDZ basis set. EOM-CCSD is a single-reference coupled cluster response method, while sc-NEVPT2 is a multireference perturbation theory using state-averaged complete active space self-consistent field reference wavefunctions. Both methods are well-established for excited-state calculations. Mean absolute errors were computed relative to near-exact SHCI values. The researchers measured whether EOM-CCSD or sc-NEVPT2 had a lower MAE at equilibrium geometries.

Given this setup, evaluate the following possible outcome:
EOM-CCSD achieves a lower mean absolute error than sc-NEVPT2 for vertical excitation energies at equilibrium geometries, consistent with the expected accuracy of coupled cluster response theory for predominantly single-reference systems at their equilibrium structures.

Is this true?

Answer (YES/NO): YES